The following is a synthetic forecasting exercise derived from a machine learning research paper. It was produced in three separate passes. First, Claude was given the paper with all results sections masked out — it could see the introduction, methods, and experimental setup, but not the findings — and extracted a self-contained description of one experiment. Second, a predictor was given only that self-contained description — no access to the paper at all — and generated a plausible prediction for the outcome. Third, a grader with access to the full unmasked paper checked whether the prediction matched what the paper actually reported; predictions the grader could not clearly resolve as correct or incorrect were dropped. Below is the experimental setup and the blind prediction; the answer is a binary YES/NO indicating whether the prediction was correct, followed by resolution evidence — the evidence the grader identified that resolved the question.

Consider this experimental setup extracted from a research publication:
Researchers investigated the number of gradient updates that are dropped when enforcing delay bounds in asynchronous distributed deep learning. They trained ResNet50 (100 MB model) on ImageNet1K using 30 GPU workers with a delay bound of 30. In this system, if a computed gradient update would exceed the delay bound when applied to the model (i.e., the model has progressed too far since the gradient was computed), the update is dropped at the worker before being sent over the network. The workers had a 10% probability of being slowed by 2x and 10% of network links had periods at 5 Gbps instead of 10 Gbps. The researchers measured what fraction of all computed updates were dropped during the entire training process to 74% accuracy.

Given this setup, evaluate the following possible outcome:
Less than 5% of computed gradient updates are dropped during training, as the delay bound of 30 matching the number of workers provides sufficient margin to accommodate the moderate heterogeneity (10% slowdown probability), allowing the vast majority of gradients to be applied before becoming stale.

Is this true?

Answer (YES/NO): NO